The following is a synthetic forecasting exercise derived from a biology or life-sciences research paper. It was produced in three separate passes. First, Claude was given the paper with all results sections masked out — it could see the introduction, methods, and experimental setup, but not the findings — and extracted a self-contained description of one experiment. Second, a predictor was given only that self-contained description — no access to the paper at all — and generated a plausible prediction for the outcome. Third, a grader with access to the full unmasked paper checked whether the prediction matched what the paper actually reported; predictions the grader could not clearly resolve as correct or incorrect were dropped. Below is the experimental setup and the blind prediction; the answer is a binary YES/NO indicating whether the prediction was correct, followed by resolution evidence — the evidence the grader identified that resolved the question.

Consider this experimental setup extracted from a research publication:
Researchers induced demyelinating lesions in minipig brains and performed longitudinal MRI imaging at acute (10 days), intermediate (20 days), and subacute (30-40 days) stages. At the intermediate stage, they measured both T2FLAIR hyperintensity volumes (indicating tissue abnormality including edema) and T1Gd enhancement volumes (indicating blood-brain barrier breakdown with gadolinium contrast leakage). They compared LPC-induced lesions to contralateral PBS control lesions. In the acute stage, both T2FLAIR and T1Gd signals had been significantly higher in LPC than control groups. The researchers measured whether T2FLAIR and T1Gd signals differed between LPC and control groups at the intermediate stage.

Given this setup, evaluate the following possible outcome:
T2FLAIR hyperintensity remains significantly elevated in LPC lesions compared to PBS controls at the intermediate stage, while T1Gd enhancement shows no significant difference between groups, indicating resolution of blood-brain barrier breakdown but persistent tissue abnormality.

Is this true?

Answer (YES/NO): NO